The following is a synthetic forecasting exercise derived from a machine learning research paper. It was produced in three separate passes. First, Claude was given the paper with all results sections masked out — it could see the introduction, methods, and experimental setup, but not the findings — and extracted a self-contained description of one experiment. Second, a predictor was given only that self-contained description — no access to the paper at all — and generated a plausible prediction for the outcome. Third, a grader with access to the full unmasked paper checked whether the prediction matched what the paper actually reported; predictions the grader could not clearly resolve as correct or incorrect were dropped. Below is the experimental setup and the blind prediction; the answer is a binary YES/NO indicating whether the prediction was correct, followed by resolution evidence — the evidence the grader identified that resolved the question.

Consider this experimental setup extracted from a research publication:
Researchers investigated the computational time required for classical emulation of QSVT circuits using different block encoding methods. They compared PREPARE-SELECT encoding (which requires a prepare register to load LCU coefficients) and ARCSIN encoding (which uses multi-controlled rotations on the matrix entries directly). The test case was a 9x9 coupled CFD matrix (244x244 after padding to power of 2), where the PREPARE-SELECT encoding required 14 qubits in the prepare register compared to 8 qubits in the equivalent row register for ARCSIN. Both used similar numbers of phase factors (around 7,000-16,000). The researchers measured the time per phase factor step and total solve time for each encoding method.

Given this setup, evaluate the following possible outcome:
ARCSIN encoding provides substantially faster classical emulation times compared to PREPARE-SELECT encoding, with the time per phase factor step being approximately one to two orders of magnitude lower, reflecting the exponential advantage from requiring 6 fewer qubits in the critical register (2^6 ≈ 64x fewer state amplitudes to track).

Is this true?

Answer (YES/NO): NO